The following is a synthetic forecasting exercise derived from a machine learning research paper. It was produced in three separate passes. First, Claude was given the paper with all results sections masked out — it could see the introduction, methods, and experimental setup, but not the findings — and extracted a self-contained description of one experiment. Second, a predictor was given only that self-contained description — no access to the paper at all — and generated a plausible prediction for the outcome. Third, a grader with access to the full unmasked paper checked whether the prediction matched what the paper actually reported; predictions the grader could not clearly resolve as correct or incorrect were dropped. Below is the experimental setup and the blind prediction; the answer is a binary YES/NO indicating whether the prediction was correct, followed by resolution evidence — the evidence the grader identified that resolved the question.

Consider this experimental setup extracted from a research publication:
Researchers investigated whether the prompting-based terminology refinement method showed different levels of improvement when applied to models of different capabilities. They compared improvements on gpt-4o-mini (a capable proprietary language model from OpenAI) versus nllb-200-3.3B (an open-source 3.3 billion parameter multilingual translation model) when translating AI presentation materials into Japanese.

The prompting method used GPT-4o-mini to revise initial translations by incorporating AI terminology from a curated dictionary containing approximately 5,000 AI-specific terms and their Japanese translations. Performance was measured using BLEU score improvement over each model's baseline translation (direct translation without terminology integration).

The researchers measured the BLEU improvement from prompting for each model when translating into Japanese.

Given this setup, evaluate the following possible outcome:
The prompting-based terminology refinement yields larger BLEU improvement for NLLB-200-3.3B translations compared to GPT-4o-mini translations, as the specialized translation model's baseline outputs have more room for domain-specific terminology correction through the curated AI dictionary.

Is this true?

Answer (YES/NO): YES